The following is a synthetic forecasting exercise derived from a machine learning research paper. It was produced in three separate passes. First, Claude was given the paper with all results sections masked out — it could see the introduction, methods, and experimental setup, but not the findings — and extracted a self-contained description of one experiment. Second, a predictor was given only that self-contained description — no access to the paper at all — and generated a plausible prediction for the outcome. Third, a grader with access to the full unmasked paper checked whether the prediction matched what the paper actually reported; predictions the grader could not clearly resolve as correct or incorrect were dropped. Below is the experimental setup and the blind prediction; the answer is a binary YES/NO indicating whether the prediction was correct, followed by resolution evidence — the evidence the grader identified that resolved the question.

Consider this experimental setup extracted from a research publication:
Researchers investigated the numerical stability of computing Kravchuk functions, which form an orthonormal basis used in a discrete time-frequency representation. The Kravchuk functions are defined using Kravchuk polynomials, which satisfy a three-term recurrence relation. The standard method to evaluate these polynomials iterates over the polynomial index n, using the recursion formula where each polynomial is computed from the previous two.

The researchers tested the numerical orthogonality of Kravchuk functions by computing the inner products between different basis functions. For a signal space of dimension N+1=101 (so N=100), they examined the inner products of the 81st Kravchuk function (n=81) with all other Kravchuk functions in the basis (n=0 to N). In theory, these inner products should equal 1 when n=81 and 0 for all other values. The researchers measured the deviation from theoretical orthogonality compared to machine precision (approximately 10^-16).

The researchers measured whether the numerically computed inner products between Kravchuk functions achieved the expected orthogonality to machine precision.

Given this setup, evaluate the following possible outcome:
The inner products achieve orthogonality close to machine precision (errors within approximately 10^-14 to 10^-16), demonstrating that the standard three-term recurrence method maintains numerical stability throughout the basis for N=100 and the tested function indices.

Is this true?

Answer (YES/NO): NO